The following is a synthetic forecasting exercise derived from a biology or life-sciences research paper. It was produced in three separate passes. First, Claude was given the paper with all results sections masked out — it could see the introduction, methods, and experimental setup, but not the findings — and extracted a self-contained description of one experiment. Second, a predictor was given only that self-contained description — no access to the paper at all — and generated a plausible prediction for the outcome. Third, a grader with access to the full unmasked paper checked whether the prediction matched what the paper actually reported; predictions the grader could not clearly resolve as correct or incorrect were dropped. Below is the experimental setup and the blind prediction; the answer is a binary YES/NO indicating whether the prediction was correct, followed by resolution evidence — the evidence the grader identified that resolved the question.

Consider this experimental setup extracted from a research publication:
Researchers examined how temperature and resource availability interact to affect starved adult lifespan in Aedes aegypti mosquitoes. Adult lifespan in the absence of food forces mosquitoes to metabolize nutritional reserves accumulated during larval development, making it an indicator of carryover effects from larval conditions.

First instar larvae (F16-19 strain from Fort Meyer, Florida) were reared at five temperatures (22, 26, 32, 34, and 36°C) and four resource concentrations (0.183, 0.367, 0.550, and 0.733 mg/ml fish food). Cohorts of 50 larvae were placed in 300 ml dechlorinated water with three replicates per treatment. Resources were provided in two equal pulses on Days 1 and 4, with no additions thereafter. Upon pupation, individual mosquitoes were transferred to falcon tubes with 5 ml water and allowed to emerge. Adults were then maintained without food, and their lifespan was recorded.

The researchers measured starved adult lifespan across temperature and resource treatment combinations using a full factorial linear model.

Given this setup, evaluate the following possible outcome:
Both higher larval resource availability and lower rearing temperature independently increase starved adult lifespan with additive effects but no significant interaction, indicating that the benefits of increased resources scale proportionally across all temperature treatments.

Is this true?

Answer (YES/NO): NO